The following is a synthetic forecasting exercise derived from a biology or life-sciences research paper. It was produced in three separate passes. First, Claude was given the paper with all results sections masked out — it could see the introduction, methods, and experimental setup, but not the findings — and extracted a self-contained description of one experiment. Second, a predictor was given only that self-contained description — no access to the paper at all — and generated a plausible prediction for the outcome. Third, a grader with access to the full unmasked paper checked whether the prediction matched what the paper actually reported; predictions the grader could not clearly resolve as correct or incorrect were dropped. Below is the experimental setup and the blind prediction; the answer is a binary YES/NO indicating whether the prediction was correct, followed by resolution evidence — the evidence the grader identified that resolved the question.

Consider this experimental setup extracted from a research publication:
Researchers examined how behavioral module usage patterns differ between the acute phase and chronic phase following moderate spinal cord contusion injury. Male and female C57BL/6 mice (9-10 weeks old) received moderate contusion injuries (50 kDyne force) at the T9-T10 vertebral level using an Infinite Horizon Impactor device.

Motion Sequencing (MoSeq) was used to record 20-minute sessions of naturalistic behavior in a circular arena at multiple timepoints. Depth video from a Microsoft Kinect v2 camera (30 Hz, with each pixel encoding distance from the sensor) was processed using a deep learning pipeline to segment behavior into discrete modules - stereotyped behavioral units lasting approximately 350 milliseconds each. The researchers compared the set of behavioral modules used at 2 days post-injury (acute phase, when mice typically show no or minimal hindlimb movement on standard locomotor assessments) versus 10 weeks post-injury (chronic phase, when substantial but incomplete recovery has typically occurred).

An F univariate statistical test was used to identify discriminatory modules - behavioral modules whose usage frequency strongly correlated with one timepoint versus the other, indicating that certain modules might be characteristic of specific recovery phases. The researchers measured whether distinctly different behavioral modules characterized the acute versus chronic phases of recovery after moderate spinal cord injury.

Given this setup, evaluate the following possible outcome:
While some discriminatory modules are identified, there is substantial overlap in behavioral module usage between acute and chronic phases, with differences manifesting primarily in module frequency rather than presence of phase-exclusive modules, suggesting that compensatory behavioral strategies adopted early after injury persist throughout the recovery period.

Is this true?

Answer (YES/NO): NO